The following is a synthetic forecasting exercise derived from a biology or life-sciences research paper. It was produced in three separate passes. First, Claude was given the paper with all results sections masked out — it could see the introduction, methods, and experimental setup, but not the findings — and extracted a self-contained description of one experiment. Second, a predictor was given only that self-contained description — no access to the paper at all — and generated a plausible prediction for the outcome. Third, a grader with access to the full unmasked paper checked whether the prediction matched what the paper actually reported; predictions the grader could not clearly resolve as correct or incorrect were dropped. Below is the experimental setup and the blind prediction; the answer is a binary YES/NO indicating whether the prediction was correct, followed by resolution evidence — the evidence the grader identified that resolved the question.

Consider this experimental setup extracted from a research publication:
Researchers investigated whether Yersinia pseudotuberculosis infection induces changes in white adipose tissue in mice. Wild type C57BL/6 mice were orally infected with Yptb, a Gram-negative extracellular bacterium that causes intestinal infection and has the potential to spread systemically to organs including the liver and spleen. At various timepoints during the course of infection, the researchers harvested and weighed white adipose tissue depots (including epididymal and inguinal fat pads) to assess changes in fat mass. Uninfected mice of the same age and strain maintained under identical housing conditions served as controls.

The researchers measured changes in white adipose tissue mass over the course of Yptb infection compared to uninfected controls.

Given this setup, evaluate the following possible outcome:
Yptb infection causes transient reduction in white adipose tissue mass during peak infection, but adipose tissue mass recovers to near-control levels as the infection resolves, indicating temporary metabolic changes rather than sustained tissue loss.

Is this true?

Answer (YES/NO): NO